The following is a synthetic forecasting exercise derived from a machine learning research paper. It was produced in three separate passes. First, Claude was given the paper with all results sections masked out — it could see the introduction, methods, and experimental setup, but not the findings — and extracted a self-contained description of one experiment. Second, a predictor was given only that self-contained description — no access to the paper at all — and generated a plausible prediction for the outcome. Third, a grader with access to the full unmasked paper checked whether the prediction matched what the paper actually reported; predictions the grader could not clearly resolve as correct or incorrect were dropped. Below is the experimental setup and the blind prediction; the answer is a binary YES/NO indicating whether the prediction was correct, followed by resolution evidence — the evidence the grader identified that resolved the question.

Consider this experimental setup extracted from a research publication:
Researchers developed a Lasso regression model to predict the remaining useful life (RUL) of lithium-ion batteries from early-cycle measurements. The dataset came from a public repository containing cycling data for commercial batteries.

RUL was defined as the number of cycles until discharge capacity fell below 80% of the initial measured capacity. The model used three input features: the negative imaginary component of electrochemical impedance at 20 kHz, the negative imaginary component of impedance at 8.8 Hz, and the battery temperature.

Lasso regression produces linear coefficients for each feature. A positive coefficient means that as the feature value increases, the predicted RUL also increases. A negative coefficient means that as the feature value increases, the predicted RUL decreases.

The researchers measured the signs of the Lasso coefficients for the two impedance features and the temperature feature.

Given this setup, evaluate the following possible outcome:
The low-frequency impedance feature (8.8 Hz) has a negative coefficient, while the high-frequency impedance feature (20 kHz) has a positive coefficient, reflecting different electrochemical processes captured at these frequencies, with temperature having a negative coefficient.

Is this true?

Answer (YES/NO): NO